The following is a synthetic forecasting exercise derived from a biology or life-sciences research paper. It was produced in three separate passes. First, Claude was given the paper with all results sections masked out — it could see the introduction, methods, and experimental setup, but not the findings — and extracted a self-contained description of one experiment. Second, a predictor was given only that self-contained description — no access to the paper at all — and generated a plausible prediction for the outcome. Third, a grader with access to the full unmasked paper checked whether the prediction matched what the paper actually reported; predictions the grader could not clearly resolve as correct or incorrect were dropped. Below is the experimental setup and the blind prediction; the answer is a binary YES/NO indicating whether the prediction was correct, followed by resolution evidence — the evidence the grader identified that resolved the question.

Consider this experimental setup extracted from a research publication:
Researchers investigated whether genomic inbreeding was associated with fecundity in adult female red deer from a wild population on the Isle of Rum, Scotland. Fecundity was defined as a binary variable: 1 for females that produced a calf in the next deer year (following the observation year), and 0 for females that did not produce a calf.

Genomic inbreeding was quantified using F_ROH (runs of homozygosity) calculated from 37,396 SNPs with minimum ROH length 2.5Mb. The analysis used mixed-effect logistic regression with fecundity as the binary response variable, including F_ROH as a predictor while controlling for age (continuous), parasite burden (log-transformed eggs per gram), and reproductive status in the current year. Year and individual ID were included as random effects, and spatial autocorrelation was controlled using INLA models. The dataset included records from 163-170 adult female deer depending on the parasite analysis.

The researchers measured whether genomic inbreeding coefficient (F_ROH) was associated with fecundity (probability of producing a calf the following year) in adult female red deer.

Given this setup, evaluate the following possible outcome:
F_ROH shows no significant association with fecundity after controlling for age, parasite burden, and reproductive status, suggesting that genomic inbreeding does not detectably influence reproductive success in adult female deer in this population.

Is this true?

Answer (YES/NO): YES